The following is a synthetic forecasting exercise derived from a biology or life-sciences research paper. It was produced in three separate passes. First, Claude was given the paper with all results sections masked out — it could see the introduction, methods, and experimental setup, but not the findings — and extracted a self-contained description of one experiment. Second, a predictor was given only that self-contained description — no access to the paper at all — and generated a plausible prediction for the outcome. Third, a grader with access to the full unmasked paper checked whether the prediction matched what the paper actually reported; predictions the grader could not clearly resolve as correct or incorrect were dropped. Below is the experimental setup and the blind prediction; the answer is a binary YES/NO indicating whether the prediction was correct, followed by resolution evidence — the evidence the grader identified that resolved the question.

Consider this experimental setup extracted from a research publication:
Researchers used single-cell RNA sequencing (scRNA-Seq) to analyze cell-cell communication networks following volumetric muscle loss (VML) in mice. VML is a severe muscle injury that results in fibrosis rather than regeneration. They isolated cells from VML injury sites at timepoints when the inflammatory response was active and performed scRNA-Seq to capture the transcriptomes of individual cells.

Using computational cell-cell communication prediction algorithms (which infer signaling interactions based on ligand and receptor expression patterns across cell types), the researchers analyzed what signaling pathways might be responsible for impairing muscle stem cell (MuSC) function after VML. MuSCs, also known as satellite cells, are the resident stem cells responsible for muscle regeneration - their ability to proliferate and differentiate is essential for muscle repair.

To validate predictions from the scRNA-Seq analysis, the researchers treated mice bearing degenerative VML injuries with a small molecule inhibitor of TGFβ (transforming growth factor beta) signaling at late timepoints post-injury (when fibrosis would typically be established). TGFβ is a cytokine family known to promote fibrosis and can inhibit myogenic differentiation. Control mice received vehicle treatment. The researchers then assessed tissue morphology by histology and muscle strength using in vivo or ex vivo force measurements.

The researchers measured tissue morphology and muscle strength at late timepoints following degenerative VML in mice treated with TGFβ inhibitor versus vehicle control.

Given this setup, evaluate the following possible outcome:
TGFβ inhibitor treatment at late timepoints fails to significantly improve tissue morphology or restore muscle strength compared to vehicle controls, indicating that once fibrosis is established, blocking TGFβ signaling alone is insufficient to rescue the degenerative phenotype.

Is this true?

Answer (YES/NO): NO